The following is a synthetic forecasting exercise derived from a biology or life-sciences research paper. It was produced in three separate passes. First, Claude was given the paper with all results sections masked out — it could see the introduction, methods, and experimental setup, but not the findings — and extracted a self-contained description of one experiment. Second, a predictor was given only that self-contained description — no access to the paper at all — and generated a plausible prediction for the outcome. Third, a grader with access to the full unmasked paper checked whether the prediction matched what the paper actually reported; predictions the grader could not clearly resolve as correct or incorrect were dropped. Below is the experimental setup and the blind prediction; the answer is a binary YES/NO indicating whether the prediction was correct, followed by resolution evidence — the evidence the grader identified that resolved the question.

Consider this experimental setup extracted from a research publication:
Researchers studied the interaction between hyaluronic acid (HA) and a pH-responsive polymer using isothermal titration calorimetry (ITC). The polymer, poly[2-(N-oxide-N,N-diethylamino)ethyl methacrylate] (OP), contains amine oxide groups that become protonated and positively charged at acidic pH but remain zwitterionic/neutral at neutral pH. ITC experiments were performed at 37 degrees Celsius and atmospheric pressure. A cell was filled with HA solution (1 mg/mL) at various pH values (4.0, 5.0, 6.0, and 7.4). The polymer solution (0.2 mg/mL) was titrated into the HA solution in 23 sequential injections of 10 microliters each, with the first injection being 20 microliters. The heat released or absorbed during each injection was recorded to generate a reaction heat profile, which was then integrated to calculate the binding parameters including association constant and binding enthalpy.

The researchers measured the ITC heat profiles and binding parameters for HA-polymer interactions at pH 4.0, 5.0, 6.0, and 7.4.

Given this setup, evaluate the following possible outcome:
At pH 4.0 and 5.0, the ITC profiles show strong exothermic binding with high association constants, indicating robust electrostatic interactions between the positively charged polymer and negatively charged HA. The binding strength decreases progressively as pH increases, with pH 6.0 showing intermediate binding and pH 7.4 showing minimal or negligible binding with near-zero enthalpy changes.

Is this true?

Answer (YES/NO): NO